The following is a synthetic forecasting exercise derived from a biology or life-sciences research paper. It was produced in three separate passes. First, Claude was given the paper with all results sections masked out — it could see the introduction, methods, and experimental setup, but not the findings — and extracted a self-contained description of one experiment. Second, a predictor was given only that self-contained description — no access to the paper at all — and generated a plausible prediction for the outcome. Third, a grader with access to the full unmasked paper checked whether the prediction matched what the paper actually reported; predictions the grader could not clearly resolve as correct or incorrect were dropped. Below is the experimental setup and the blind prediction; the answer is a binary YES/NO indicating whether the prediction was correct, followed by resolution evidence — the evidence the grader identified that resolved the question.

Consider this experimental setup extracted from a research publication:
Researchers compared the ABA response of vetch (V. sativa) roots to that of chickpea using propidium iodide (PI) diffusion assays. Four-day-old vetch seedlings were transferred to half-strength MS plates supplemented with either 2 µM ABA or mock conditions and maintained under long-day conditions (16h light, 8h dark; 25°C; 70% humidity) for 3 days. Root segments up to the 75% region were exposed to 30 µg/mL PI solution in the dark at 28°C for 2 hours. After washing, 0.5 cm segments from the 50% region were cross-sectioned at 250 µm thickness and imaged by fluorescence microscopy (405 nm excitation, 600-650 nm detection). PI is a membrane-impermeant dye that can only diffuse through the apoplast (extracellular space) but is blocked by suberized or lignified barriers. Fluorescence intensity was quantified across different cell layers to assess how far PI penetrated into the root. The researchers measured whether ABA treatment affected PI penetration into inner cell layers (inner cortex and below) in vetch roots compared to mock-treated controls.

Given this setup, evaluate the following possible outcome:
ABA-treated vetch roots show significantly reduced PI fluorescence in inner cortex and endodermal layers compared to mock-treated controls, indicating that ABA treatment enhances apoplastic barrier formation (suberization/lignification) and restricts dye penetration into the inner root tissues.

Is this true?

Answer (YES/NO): NO